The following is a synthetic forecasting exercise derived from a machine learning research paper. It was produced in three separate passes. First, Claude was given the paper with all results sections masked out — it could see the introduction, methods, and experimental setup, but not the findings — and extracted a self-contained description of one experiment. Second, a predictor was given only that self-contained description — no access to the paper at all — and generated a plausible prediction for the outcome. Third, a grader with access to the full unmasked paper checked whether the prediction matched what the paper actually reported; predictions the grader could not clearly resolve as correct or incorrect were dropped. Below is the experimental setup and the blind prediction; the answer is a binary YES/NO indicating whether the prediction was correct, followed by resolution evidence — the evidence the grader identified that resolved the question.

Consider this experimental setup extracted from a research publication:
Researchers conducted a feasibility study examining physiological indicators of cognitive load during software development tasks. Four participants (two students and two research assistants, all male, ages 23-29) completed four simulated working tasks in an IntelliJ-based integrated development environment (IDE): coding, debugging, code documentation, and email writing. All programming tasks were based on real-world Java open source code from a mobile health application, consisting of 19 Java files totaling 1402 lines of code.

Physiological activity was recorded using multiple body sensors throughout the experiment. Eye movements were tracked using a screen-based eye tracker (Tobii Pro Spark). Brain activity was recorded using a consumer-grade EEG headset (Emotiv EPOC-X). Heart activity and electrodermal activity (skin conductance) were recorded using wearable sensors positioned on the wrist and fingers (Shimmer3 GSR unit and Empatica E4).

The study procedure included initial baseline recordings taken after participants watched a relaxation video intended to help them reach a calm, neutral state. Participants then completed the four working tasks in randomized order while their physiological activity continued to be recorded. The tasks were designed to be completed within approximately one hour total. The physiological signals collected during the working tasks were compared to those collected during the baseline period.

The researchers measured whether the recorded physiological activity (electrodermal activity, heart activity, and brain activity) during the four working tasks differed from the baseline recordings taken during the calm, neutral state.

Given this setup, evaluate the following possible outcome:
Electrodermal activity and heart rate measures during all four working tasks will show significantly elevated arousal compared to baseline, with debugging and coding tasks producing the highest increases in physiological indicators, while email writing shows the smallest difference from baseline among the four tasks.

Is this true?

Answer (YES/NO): NO